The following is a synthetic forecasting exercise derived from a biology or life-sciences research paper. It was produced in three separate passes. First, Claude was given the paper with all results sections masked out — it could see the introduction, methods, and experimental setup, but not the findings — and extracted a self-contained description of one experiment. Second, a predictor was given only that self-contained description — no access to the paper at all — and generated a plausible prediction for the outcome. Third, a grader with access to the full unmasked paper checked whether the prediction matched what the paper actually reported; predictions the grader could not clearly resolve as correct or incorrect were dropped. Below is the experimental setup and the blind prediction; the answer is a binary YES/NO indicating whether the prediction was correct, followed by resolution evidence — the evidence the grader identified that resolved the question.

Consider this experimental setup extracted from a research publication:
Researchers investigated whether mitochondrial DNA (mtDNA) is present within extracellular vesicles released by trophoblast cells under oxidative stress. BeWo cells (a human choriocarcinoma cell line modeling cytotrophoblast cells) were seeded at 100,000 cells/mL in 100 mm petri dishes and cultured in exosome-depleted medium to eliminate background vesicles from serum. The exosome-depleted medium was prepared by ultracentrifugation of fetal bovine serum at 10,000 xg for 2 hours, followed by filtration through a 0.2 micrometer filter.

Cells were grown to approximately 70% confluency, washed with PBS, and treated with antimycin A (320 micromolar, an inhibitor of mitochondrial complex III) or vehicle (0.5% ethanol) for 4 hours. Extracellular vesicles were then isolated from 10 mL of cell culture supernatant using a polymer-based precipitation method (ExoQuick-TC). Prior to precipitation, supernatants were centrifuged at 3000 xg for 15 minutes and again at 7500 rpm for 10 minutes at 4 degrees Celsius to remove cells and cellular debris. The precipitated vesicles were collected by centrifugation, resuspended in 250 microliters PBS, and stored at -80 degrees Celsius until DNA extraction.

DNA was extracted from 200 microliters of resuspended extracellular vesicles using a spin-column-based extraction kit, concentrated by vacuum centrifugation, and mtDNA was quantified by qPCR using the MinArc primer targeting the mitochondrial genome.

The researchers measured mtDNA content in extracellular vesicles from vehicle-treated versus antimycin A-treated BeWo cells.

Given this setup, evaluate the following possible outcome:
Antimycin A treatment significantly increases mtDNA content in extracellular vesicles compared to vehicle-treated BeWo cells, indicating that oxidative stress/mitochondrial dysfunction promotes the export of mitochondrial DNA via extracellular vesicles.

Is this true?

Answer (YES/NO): YES